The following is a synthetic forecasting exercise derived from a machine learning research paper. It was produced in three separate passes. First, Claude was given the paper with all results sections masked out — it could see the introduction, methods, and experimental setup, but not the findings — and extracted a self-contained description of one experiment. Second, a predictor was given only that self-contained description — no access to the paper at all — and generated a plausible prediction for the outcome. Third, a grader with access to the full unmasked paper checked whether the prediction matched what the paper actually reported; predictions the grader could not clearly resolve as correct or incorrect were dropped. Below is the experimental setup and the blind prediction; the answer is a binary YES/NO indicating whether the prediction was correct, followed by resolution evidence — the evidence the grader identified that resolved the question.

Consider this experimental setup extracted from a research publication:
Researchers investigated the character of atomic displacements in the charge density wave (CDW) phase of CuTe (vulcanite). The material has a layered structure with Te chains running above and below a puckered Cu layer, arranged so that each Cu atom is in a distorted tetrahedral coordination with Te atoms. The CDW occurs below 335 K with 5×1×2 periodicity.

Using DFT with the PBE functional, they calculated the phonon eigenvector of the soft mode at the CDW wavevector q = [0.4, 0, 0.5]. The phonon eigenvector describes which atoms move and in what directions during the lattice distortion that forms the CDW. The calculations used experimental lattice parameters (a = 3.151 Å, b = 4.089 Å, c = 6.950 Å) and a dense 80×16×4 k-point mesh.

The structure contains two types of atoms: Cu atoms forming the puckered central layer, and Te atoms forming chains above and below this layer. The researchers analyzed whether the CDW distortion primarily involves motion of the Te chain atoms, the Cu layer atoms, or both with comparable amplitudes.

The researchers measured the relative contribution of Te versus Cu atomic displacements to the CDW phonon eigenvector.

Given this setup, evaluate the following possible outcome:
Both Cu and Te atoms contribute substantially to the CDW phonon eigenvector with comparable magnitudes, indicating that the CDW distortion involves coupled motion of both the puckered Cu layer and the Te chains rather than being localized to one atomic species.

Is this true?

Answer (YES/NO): NO